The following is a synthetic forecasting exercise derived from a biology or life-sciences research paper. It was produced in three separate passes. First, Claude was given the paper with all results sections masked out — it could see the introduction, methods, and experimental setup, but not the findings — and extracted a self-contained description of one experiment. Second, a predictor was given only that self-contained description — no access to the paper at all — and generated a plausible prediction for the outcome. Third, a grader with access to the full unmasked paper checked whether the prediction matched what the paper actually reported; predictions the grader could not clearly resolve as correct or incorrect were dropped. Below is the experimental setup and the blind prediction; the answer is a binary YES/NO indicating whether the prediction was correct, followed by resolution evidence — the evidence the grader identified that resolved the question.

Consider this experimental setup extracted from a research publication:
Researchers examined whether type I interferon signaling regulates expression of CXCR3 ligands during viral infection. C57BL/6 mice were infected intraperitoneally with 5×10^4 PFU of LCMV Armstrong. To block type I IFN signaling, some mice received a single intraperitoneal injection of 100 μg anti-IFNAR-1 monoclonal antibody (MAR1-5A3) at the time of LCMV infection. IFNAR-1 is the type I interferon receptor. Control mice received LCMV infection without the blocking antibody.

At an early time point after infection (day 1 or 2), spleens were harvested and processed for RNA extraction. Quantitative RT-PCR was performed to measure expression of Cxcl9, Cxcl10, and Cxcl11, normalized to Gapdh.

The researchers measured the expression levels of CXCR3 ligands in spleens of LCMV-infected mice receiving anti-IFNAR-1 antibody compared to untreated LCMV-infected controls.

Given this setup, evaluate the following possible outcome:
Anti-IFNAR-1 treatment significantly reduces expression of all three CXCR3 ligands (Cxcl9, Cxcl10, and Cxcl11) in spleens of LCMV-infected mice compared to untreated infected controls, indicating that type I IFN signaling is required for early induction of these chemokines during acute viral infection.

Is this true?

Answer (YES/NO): NO